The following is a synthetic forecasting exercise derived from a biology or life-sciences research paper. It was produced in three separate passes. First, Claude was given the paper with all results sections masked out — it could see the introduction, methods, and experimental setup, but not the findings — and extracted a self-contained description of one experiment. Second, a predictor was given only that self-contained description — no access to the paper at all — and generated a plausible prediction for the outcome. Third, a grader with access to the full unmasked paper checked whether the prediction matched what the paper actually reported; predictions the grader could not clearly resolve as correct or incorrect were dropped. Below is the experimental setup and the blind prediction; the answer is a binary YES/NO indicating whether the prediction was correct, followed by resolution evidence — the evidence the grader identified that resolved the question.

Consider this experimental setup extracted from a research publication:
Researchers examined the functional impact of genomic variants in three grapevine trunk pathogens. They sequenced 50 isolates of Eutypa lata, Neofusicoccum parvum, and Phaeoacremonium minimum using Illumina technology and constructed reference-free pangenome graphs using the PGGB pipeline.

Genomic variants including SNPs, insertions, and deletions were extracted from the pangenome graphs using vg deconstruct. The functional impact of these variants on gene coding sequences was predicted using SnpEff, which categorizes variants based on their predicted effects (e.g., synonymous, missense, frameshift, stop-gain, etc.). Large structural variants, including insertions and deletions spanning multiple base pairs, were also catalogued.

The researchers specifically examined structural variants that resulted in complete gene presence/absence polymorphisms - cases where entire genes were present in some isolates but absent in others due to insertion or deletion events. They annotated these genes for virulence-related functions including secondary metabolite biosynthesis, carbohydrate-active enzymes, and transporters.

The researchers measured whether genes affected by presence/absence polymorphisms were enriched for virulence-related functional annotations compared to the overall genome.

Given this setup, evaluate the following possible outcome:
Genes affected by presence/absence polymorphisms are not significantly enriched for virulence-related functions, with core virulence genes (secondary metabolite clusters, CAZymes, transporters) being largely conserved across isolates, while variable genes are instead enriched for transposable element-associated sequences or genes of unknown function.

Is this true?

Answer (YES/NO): NO